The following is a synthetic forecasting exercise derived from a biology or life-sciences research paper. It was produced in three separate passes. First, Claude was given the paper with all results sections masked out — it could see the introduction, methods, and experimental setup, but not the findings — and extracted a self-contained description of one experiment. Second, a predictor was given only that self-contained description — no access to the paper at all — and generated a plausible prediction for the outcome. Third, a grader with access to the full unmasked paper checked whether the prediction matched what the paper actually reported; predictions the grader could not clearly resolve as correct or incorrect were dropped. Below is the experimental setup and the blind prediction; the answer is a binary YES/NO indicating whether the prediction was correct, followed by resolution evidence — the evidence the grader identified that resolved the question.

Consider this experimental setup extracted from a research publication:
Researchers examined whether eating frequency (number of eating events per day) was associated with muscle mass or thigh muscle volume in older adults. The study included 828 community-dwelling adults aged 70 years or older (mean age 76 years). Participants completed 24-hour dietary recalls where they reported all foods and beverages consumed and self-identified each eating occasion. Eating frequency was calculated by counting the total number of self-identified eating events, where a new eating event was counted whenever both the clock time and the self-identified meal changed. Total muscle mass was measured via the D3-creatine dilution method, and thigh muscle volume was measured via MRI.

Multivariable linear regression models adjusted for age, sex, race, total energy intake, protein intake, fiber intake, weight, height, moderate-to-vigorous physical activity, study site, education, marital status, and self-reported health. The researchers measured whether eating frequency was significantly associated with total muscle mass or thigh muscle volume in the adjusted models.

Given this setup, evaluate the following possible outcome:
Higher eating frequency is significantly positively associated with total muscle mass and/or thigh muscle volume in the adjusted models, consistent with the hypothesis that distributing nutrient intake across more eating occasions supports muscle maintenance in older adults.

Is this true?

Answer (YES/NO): NO